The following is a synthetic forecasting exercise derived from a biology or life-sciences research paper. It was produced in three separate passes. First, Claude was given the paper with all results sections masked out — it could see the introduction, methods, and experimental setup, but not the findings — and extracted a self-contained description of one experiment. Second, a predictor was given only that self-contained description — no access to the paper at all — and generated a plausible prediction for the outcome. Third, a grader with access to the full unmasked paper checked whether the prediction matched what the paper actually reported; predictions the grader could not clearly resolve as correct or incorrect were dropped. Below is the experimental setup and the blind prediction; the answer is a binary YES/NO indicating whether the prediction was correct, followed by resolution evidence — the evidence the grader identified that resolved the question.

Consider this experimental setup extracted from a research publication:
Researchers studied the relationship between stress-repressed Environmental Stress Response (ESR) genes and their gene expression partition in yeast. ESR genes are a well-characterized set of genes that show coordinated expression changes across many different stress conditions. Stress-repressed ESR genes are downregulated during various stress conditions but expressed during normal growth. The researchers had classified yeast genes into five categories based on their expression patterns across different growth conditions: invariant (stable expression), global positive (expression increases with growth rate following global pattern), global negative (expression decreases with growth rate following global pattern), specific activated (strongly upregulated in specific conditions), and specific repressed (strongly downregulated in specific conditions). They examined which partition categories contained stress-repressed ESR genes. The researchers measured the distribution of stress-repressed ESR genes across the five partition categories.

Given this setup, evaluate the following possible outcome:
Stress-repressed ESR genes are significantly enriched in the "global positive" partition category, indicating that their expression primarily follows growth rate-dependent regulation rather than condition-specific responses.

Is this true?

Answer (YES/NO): YES